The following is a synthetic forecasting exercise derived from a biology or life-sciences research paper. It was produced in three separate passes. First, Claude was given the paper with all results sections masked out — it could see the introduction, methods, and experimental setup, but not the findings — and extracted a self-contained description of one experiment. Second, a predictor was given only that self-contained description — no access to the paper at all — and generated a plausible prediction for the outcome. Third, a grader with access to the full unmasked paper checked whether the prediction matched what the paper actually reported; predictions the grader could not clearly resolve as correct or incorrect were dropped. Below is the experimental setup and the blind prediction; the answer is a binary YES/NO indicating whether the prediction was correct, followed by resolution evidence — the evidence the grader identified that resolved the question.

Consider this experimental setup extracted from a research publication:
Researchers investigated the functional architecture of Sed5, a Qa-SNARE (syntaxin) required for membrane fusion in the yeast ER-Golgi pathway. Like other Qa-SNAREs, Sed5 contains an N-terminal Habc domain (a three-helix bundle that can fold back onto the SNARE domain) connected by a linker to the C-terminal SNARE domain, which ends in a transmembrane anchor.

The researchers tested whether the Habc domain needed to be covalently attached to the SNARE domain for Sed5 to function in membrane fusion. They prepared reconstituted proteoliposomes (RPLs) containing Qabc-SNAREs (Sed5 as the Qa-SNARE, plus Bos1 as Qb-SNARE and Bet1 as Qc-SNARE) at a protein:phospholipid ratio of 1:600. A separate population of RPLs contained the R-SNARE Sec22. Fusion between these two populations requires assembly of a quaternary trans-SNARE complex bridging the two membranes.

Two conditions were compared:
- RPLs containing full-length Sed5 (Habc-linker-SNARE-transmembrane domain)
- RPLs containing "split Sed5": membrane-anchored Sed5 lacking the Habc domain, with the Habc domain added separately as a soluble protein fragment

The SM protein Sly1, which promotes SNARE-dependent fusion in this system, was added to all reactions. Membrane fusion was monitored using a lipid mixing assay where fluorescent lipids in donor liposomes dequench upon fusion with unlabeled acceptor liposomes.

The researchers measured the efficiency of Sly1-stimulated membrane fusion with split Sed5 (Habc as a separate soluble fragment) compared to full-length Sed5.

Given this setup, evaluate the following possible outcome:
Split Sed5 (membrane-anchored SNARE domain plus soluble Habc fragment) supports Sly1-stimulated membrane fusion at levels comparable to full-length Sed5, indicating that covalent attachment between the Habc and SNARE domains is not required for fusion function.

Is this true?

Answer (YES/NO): YES